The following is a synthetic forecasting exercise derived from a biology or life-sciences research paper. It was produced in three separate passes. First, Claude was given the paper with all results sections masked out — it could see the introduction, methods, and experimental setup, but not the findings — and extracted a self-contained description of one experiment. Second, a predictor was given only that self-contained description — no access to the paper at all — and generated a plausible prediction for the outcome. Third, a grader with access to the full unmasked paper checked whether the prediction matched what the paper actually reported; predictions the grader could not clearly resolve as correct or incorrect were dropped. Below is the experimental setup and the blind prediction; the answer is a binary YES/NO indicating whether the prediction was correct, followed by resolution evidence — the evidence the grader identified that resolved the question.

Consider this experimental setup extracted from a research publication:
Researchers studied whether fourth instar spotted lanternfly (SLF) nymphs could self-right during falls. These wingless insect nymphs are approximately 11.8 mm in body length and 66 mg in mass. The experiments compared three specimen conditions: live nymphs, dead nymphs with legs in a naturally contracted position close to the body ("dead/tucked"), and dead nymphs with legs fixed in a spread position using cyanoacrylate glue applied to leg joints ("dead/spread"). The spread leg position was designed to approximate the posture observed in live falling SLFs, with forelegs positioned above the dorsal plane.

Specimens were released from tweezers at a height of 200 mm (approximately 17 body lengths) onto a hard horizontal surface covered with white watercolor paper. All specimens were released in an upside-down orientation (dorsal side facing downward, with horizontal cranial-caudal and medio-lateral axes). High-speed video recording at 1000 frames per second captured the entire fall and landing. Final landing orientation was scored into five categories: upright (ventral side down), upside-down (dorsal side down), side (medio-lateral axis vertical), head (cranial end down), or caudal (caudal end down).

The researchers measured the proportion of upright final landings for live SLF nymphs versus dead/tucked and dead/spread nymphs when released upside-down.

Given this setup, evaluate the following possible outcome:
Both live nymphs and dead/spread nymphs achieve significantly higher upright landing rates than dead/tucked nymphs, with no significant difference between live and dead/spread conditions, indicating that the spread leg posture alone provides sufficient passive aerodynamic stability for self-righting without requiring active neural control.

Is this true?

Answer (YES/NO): NO